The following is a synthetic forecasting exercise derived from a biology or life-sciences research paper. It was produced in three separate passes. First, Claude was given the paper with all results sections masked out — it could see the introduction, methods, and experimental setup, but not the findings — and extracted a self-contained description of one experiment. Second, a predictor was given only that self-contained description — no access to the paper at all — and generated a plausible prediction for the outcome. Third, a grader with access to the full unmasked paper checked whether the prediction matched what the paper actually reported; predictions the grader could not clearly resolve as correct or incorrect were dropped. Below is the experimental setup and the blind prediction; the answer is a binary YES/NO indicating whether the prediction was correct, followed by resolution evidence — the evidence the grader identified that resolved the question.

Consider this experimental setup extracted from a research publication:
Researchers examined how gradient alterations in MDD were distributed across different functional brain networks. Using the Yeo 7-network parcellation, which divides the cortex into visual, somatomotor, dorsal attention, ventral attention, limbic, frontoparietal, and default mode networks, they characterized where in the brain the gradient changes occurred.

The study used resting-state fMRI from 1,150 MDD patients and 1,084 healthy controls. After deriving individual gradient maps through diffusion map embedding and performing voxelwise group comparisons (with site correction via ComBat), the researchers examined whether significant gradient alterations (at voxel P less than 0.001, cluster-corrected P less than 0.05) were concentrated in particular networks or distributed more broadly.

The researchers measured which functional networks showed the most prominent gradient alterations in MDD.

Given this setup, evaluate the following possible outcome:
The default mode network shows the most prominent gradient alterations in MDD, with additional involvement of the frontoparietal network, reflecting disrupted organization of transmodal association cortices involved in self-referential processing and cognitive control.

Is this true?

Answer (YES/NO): NO